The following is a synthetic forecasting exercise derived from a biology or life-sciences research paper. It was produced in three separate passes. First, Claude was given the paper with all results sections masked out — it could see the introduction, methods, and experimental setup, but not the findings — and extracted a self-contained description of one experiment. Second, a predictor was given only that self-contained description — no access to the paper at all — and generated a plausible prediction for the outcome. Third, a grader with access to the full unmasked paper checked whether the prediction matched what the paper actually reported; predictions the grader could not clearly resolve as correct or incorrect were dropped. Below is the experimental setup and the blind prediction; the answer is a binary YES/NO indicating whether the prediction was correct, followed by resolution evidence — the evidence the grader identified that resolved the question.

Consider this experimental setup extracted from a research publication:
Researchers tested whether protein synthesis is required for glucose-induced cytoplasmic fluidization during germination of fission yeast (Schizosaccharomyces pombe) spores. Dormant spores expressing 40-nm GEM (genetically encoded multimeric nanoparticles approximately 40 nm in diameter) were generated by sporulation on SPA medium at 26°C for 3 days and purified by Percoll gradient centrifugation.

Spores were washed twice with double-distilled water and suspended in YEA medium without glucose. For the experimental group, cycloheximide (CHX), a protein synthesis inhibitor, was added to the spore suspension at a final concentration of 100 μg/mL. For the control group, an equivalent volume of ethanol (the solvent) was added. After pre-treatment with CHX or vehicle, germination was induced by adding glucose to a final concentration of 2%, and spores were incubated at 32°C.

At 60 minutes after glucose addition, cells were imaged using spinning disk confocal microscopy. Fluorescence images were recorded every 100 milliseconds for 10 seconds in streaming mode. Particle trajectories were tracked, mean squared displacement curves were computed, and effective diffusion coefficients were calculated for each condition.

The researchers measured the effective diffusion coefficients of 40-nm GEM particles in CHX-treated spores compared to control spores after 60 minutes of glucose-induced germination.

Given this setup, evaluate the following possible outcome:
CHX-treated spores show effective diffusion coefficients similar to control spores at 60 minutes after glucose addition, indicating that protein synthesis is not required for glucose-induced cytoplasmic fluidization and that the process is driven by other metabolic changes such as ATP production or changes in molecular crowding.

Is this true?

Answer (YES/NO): YES